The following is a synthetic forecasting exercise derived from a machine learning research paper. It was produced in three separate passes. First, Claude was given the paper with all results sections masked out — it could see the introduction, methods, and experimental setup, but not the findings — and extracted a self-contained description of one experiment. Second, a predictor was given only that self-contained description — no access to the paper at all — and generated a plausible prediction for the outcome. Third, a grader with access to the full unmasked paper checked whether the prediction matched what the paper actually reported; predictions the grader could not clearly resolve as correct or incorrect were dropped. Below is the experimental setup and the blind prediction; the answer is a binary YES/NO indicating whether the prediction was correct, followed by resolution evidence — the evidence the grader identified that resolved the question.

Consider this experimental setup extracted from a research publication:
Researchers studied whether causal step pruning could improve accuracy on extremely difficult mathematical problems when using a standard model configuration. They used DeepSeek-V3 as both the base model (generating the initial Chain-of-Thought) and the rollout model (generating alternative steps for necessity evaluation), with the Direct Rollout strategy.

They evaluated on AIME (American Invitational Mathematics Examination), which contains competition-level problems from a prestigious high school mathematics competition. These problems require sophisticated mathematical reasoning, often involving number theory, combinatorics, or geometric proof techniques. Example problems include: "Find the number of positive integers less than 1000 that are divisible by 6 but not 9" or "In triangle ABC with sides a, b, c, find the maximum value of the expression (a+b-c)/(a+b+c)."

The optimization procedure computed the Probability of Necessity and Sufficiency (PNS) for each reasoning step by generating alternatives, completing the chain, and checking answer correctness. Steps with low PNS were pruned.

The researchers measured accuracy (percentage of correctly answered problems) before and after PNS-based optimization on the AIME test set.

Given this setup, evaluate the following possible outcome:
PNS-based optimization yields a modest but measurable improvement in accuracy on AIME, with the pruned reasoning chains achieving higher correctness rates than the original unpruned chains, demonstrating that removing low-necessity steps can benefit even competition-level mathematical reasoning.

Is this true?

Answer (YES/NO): NO